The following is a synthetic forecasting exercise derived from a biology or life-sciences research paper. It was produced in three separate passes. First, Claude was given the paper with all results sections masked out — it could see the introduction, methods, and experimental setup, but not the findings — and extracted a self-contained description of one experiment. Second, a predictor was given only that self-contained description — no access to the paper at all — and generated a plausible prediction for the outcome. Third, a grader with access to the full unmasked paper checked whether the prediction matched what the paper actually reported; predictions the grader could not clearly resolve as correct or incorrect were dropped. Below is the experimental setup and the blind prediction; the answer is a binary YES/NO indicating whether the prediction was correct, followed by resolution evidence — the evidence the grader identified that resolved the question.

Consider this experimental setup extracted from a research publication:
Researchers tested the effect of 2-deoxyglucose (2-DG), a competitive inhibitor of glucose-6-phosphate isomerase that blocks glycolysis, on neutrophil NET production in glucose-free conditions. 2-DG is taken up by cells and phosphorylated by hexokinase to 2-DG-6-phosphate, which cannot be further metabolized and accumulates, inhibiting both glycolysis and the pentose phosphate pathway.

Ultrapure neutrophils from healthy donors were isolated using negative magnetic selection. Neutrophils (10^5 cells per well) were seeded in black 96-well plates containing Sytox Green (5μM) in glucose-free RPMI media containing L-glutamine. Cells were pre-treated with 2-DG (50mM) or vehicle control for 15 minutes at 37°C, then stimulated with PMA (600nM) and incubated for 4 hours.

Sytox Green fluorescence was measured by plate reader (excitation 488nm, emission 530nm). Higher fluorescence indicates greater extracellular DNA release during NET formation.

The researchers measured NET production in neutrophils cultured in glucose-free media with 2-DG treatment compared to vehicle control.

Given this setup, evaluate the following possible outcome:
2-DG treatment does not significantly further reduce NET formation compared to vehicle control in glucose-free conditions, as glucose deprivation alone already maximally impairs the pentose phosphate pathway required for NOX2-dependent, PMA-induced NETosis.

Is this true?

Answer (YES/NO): NO